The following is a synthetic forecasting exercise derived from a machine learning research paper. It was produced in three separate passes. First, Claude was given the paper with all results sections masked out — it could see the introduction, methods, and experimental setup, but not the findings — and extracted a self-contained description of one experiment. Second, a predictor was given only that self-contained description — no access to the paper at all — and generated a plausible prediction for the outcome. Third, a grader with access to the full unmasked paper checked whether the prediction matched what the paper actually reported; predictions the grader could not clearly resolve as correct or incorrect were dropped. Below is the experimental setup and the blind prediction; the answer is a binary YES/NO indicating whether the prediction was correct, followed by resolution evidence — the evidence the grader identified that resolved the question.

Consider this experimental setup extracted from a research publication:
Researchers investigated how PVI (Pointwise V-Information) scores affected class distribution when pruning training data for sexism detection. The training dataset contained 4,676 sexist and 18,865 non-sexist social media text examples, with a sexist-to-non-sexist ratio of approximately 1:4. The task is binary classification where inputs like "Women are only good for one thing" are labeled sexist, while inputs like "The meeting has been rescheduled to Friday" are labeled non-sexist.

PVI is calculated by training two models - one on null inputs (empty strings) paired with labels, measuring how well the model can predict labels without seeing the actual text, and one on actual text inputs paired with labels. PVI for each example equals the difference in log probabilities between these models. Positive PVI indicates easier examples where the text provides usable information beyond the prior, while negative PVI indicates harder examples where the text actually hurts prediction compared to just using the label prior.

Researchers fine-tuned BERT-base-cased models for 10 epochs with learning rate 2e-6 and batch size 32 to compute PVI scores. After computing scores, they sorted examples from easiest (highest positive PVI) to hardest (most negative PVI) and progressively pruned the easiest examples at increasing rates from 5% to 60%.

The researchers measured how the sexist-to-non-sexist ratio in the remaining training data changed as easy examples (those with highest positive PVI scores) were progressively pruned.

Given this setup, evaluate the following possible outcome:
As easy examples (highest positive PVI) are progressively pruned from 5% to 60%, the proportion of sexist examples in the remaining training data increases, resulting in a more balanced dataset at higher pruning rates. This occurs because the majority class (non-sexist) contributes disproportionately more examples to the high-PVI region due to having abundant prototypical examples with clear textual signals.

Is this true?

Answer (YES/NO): NO